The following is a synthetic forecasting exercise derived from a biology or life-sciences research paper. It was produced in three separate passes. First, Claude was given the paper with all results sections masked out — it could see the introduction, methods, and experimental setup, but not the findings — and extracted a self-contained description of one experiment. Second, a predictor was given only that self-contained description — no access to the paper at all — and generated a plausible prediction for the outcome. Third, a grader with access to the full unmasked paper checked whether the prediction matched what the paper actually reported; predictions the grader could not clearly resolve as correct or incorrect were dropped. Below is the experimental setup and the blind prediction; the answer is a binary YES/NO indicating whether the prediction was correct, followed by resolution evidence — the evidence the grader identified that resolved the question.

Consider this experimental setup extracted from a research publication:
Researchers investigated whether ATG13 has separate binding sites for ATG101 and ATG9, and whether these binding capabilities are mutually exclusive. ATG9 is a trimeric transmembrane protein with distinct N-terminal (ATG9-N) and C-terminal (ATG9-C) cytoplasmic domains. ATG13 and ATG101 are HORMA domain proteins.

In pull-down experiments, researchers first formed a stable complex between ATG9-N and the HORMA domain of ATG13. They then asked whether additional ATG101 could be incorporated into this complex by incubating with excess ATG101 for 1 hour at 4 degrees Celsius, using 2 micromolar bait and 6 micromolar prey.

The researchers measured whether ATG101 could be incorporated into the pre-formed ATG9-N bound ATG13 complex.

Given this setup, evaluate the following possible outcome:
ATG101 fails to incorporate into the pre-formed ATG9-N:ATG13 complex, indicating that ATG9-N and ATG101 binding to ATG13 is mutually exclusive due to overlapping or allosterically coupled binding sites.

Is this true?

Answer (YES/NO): YES